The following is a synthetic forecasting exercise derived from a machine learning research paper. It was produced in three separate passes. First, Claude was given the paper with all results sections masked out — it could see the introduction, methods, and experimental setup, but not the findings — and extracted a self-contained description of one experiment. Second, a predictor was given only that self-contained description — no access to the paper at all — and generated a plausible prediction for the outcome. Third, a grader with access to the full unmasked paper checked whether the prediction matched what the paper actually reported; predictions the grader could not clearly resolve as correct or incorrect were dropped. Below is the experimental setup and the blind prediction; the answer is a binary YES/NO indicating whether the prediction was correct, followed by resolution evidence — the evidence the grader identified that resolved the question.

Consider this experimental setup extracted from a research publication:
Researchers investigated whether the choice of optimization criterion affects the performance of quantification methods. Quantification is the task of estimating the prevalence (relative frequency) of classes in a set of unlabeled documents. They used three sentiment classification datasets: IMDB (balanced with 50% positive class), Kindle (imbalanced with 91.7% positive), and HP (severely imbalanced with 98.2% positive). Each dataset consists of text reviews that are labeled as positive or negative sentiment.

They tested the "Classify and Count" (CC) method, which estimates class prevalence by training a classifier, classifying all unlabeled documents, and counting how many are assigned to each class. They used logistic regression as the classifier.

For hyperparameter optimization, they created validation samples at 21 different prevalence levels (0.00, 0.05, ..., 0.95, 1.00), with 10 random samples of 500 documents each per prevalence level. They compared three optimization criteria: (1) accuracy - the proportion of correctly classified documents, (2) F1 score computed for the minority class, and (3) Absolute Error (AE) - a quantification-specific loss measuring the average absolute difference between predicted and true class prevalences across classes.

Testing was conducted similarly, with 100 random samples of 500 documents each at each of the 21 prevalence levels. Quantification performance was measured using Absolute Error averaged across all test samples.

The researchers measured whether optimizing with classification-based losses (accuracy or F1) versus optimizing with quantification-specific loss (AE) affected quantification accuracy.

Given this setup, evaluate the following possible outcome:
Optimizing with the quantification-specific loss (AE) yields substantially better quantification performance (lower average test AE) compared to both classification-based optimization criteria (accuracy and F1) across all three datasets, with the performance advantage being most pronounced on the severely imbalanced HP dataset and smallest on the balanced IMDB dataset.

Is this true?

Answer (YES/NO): NO